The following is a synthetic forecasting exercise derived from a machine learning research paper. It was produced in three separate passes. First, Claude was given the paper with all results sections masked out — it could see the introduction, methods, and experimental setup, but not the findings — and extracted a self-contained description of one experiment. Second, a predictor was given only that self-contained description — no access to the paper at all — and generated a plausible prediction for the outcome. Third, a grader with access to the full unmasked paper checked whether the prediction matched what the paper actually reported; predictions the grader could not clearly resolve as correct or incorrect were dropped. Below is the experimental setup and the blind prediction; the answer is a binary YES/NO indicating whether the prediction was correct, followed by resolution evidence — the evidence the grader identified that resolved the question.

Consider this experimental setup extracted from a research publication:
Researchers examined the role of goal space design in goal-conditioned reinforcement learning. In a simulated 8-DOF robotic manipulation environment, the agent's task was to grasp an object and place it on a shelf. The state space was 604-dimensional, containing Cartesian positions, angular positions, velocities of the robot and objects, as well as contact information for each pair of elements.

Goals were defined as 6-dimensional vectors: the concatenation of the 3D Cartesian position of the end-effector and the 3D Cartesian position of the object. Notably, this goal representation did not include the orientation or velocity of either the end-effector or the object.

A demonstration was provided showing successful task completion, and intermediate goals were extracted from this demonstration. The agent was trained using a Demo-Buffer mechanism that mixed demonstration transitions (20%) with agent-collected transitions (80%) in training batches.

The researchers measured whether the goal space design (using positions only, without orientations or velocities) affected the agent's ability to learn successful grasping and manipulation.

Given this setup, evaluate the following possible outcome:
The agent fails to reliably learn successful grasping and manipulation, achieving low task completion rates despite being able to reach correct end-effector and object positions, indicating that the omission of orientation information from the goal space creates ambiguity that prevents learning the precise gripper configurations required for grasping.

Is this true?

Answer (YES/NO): NO